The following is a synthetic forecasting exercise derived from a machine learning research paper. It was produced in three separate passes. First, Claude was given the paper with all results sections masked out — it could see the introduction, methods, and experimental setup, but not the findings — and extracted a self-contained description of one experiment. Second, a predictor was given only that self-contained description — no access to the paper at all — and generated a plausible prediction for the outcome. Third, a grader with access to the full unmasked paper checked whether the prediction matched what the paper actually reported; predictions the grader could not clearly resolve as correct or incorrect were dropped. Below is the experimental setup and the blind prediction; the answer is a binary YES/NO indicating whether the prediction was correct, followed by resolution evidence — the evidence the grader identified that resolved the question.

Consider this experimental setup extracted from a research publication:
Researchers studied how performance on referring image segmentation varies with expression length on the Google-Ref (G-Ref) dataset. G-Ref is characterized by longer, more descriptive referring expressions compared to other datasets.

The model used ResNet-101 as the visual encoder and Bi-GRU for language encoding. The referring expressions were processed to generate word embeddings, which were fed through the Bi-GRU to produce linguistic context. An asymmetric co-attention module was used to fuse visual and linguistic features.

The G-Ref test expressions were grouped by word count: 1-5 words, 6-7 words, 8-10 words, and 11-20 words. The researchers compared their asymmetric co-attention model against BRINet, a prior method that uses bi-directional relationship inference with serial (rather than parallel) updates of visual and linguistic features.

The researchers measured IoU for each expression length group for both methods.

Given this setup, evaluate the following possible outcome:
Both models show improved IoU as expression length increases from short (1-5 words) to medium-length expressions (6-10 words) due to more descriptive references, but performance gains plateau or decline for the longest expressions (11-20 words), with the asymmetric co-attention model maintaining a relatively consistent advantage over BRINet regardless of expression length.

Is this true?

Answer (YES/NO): NO